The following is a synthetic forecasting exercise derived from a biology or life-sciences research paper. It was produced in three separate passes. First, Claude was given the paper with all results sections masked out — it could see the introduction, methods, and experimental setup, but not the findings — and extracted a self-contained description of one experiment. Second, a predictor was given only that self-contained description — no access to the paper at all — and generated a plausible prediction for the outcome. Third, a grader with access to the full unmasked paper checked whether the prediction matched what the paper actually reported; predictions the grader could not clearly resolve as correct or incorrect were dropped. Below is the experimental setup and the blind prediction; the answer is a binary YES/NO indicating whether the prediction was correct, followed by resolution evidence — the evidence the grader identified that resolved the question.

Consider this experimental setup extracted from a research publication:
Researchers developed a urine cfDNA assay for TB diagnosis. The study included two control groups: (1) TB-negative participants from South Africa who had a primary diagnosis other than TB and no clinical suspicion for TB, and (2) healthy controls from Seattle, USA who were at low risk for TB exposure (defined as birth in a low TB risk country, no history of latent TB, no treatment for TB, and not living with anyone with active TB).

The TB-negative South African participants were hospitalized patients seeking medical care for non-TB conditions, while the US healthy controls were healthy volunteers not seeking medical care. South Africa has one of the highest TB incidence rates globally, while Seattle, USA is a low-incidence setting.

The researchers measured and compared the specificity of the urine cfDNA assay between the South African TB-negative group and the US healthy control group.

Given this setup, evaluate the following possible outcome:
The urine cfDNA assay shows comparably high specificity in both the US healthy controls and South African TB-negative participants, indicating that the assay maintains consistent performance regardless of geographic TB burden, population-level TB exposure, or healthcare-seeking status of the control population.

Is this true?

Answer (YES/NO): YES